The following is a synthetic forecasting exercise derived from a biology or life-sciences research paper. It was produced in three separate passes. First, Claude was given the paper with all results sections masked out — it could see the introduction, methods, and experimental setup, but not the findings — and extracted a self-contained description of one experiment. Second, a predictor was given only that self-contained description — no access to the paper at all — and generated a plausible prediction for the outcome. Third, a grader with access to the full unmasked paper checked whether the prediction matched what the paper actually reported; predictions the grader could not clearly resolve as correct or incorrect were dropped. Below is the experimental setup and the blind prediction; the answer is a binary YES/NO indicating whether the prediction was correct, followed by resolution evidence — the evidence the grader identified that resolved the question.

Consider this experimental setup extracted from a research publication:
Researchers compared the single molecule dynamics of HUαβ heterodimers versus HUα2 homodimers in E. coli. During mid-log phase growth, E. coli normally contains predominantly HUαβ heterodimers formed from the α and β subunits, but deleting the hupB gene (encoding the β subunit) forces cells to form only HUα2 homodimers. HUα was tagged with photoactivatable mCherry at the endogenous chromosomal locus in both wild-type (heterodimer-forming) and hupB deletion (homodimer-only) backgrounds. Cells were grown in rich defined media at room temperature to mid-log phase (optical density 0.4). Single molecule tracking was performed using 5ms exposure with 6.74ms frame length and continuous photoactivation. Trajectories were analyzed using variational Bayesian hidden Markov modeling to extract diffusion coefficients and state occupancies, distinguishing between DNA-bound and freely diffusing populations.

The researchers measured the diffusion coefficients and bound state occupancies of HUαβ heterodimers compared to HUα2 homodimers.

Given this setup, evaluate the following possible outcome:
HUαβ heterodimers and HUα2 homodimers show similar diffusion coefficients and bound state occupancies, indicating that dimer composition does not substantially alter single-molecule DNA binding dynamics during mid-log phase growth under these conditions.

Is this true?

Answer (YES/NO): NO